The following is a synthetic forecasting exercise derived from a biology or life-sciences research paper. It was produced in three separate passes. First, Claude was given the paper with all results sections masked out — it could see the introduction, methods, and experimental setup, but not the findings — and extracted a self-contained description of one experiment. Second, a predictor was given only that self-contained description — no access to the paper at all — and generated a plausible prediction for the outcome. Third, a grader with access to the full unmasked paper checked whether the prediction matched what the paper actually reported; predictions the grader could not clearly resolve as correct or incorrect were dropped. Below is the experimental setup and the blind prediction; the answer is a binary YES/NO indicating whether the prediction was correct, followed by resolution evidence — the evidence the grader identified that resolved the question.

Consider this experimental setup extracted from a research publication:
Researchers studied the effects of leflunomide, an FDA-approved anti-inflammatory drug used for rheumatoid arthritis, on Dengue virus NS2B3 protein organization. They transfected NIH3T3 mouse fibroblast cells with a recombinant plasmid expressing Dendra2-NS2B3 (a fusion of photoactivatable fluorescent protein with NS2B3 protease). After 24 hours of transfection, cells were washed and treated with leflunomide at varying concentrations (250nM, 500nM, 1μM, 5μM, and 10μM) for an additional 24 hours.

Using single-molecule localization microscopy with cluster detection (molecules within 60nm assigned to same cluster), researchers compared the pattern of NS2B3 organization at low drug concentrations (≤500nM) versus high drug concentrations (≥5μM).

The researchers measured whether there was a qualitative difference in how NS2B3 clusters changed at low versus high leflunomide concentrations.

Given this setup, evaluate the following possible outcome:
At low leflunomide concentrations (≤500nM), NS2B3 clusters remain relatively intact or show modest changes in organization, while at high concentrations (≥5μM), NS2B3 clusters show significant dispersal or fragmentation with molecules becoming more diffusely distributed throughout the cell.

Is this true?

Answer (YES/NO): NO